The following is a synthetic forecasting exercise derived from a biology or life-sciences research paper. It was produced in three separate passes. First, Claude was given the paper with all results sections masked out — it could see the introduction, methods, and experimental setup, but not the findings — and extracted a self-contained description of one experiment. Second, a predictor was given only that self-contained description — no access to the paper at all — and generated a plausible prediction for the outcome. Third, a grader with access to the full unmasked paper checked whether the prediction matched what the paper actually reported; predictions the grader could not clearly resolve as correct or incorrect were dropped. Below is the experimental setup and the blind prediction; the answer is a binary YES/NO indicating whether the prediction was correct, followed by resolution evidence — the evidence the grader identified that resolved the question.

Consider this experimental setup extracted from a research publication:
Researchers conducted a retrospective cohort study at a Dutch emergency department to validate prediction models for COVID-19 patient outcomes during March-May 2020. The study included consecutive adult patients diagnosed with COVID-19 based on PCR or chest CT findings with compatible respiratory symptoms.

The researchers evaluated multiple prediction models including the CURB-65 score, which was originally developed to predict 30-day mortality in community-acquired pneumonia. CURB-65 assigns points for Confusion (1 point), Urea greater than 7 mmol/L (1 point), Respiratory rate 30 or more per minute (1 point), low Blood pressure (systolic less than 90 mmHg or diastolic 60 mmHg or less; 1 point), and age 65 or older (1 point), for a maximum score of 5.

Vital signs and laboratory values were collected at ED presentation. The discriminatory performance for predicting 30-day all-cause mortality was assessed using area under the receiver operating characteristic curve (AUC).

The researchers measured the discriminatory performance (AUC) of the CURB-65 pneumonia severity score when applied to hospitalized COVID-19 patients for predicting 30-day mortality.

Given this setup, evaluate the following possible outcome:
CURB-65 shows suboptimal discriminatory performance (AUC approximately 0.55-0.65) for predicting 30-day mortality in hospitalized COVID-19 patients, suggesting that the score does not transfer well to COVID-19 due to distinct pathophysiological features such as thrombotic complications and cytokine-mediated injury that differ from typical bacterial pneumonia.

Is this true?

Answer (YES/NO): NO